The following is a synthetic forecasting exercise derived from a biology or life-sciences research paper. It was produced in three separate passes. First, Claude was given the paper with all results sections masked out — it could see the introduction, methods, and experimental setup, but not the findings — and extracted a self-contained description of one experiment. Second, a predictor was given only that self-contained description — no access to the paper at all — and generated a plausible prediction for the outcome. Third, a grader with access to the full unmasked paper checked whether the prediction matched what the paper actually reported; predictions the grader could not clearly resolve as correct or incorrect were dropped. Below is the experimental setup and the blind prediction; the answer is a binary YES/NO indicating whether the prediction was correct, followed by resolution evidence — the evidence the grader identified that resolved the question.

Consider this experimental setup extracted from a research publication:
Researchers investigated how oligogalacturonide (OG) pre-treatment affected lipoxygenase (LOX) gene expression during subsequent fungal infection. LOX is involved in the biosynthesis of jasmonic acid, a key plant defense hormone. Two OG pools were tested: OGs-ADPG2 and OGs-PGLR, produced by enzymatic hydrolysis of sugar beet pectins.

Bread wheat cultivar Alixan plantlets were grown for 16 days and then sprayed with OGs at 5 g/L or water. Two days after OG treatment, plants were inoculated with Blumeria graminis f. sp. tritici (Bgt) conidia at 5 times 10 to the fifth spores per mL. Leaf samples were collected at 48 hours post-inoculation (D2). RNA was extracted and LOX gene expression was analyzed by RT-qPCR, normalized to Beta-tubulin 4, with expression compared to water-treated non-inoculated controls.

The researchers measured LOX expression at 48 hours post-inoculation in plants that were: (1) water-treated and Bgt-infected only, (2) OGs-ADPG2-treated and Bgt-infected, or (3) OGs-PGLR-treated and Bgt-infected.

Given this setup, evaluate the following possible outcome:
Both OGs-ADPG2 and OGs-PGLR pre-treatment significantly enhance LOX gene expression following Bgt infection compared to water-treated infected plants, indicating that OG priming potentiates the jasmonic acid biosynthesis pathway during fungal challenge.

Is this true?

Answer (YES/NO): NO